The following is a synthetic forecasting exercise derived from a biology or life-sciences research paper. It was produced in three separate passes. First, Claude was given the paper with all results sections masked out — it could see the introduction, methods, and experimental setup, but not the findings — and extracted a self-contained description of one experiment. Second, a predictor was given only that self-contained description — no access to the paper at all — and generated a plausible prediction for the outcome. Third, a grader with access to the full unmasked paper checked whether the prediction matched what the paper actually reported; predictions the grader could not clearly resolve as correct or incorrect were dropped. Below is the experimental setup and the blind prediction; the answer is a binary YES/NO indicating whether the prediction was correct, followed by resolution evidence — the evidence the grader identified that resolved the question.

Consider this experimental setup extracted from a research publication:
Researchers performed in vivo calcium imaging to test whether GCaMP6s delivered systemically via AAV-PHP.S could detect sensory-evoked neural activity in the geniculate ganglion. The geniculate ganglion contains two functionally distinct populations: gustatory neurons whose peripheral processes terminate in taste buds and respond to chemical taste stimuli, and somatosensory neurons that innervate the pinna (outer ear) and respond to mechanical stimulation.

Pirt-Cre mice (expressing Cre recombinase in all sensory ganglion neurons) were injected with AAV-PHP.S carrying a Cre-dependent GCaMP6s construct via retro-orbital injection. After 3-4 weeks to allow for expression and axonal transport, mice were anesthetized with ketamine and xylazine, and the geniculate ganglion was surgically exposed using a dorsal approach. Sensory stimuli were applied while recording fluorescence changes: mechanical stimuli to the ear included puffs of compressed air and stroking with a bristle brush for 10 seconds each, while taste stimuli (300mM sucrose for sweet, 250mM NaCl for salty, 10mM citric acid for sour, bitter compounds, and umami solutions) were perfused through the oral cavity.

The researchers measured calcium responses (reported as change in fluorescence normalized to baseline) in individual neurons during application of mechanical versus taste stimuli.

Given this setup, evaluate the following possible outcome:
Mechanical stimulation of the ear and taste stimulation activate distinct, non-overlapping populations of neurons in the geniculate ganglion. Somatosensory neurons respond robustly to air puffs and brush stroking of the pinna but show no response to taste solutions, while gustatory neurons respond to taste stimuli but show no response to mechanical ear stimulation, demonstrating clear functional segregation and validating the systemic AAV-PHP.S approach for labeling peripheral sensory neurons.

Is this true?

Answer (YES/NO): NO